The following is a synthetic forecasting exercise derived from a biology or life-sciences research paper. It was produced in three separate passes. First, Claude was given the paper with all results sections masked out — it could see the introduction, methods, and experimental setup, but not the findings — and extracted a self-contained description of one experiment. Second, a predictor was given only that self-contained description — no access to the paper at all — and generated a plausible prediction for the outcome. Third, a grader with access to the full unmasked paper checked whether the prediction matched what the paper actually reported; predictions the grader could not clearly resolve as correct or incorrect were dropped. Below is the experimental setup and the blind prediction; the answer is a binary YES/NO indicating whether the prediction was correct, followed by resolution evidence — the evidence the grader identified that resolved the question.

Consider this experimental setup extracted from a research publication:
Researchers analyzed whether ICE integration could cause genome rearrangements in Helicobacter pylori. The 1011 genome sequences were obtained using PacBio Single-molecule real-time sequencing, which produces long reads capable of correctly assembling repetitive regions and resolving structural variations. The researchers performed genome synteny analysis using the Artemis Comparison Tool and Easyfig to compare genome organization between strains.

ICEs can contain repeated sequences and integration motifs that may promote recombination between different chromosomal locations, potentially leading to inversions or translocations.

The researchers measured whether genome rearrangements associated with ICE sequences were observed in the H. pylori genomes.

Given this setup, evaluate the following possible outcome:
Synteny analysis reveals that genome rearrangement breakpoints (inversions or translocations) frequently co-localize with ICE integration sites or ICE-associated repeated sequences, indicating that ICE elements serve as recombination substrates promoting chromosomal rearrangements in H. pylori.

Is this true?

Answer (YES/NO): YES